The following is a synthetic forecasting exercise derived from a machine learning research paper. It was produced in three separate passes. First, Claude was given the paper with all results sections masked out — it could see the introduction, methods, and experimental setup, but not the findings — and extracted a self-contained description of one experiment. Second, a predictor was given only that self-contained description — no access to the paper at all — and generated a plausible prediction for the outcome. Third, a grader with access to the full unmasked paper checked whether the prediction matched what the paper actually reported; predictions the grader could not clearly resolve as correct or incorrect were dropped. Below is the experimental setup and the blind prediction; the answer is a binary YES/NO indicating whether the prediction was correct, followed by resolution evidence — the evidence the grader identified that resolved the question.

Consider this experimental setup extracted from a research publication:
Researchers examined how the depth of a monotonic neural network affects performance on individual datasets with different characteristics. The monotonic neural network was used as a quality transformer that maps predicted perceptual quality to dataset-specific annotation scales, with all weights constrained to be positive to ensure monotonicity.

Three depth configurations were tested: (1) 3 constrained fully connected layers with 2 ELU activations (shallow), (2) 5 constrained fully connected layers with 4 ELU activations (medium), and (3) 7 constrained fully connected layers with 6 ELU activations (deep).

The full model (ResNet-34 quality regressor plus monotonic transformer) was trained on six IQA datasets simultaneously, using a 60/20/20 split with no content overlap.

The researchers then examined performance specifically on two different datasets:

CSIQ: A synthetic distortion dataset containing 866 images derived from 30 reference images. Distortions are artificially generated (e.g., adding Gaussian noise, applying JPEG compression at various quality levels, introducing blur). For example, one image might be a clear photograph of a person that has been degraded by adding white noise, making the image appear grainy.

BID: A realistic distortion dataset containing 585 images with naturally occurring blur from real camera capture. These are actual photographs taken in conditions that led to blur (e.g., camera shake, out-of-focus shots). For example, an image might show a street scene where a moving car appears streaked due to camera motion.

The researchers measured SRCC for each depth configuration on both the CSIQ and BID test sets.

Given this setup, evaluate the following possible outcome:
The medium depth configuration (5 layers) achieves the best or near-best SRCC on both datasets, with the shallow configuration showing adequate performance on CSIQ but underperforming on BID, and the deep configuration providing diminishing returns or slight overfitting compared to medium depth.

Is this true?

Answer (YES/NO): NO